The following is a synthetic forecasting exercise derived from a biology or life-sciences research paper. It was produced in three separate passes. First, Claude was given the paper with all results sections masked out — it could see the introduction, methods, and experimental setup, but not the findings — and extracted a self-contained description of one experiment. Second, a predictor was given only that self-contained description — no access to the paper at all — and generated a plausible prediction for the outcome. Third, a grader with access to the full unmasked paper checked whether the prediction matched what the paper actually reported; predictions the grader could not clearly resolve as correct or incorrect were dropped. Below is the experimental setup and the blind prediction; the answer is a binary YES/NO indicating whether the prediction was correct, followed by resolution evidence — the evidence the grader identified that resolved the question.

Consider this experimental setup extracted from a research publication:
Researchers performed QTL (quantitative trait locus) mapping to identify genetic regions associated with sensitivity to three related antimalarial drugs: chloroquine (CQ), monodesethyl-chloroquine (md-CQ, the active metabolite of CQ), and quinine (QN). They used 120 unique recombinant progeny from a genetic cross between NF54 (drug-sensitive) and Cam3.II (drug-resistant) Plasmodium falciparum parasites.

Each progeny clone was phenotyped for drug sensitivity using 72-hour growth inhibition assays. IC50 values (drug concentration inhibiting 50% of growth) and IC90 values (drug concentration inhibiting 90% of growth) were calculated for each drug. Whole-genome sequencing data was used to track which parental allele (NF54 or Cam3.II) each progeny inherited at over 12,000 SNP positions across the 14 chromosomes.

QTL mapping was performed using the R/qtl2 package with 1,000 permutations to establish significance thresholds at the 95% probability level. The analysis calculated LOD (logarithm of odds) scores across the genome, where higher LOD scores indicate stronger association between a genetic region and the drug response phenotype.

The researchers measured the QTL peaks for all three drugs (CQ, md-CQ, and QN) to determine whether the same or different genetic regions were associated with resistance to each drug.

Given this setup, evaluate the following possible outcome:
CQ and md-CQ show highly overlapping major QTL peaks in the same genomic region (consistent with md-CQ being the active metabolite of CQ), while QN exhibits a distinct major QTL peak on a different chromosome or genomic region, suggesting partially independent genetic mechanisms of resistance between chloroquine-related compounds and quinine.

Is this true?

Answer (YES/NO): YES